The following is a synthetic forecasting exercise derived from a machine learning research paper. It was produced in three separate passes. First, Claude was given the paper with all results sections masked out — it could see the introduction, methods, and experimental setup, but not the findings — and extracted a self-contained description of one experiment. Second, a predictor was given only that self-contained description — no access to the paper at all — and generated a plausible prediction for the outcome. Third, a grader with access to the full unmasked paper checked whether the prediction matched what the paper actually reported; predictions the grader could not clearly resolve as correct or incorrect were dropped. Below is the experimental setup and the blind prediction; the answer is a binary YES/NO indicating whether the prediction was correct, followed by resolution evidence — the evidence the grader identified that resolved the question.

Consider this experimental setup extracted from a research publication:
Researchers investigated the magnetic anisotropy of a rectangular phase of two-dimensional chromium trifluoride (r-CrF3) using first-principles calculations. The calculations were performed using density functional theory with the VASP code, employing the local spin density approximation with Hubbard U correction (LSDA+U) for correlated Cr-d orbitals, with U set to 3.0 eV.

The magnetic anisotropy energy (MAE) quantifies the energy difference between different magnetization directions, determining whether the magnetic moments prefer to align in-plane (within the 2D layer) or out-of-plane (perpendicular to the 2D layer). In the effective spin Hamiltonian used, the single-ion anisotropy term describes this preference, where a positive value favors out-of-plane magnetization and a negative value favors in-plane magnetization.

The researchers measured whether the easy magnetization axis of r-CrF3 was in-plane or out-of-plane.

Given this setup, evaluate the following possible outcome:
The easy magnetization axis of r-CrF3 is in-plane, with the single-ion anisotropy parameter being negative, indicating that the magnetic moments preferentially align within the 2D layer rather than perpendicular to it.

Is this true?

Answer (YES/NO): NO